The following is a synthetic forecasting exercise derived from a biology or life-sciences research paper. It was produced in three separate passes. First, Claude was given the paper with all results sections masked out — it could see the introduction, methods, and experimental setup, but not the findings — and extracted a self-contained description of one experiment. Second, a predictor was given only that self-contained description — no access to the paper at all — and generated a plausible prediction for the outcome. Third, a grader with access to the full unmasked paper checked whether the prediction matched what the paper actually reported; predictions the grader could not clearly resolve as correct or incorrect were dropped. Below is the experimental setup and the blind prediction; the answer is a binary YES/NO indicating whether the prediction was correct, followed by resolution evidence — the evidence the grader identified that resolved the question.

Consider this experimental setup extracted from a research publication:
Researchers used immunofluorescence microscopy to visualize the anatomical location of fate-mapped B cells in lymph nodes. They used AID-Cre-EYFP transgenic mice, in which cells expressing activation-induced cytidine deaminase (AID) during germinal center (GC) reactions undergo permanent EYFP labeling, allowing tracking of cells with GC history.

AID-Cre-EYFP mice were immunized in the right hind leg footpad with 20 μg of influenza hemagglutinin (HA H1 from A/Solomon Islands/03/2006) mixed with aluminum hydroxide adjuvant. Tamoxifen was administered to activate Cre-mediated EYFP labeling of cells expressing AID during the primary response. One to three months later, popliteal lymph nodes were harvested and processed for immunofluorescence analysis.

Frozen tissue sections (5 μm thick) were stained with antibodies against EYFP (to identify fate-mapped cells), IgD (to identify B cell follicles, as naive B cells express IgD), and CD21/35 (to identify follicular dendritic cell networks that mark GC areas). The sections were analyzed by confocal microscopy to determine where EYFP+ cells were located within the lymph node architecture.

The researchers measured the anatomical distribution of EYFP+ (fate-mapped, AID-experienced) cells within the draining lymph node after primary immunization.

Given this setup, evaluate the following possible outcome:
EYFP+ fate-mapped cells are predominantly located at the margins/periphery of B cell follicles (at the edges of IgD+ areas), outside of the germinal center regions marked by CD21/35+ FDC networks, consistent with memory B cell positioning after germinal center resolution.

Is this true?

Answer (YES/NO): NO